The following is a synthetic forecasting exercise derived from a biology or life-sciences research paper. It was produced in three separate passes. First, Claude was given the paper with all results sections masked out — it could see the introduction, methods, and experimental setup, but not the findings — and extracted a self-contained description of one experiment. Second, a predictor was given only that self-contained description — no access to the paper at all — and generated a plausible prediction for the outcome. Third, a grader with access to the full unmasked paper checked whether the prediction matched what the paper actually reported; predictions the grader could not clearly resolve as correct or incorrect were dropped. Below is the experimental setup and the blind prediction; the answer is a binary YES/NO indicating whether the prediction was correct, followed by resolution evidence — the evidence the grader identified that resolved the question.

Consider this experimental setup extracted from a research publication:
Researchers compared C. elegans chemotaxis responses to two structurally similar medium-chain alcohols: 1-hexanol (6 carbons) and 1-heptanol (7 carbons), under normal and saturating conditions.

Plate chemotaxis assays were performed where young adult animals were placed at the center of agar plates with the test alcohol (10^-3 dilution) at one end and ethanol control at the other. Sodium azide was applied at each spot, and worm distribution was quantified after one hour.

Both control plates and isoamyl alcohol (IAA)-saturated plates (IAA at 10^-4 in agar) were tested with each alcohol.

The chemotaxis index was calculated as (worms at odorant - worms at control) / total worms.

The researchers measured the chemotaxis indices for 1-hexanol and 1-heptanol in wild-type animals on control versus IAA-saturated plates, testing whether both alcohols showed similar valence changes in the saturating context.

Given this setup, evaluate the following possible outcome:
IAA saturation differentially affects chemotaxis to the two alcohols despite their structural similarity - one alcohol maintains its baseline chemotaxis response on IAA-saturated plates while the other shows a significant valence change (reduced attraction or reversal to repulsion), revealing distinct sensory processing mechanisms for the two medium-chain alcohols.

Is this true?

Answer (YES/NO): NO